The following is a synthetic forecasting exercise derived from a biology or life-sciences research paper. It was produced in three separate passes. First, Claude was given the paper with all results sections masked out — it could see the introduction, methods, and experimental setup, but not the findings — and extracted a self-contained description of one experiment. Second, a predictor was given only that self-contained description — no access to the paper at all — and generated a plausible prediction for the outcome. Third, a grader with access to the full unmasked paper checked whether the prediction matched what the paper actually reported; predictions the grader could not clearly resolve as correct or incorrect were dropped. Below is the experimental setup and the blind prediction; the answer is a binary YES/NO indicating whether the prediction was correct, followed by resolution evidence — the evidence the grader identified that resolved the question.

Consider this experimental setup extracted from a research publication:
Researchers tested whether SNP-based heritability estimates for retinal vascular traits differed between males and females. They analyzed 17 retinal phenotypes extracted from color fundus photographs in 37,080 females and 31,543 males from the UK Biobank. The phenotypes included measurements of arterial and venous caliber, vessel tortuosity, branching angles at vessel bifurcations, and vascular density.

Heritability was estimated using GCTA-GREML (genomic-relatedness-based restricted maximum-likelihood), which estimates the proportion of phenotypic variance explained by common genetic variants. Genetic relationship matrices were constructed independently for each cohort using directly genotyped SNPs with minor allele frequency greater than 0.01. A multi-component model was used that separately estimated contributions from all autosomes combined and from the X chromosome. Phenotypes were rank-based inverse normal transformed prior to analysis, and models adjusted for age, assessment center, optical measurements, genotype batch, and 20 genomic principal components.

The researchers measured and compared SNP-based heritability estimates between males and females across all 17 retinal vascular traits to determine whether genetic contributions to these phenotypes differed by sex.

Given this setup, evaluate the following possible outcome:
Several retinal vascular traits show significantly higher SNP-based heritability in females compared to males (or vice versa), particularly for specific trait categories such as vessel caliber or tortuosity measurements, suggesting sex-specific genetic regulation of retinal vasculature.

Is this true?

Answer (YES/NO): NO